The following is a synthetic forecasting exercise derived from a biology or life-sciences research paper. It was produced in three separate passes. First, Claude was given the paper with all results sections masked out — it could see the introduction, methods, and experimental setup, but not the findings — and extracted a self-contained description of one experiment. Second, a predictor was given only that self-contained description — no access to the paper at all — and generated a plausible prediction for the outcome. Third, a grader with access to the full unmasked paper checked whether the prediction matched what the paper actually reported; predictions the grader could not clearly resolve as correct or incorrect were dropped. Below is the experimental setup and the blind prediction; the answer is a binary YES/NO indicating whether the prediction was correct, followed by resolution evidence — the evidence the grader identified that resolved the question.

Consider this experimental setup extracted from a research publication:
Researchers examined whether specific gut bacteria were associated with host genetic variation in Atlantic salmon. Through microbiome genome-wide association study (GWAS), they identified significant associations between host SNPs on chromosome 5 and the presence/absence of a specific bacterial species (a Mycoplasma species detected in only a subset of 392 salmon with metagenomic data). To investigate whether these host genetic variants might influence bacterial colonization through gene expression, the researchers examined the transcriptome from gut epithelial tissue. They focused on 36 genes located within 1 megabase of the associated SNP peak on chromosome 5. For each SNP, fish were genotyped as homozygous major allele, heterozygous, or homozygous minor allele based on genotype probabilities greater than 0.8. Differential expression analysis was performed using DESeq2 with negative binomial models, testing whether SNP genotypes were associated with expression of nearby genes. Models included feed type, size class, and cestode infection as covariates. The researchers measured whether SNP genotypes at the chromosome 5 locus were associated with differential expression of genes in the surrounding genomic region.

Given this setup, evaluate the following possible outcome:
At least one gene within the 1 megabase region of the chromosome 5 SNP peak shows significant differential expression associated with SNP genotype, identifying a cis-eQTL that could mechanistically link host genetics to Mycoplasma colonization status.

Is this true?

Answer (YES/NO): NO